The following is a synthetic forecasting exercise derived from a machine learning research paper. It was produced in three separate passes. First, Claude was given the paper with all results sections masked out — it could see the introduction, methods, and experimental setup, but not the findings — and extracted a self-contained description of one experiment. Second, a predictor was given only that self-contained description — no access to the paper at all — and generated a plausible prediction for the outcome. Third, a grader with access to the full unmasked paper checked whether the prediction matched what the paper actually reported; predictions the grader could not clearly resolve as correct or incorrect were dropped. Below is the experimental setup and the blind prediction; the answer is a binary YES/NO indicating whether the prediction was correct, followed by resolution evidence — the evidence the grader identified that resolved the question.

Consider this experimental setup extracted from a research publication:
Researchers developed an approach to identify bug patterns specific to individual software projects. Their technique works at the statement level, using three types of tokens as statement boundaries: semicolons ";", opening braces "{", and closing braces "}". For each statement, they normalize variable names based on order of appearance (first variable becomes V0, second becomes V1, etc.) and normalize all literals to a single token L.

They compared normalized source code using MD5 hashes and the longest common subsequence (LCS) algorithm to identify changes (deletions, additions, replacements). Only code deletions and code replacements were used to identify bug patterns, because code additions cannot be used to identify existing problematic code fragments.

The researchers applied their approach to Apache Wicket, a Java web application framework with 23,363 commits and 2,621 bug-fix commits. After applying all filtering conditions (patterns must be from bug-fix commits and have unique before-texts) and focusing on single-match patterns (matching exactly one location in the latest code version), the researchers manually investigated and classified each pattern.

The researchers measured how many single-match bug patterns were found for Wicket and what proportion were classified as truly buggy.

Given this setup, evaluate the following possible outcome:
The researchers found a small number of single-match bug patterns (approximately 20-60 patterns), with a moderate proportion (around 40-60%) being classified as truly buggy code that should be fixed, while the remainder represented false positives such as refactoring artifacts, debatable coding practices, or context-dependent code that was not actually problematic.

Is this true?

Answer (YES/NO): NO